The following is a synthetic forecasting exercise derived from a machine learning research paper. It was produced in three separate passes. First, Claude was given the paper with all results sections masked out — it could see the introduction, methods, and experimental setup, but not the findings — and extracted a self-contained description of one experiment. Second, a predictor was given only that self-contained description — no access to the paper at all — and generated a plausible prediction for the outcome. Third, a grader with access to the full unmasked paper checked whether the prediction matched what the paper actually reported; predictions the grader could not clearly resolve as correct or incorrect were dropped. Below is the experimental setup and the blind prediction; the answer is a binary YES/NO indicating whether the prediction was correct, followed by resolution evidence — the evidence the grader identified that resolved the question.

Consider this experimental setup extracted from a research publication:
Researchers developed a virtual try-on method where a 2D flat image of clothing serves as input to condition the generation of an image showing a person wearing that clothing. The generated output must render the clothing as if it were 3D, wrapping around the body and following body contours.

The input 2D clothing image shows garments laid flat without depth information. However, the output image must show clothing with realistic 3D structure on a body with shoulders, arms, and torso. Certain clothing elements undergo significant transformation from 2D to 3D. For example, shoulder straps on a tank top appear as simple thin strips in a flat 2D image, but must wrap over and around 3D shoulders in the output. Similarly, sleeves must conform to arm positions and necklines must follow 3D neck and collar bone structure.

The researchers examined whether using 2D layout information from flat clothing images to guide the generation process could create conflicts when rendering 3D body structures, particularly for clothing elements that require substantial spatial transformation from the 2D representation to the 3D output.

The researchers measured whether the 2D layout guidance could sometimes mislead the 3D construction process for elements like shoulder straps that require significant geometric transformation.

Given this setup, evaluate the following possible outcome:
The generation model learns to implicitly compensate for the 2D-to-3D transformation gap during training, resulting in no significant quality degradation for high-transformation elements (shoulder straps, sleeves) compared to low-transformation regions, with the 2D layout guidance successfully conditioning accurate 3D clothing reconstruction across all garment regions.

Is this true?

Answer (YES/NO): NO